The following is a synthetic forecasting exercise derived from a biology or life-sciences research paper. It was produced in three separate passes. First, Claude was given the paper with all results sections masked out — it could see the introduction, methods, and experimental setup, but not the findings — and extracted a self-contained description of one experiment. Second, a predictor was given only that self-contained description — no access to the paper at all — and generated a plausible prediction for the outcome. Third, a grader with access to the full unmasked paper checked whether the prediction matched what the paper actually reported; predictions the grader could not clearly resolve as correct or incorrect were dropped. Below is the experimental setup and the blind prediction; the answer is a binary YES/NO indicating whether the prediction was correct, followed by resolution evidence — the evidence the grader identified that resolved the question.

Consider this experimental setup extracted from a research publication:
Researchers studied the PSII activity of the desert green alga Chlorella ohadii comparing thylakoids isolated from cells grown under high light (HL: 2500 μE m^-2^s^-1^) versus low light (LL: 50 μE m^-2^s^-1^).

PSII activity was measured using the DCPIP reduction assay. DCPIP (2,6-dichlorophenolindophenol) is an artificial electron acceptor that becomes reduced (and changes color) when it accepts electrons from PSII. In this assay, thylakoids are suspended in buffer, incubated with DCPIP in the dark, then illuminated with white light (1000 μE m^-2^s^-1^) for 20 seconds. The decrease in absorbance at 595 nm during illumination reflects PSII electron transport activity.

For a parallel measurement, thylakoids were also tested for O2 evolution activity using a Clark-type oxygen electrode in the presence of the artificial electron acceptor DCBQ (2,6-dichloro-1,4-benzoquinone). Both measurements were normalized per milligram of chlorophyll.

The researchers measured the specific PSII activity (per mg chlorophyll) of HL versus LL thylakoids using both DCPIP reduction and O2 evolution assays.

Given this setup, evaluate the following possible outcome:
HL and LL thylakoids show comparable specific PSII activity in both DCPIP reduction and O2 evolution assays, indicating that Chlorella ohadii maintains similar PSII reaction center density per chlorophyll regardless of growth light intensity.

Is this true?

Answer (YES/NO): NO